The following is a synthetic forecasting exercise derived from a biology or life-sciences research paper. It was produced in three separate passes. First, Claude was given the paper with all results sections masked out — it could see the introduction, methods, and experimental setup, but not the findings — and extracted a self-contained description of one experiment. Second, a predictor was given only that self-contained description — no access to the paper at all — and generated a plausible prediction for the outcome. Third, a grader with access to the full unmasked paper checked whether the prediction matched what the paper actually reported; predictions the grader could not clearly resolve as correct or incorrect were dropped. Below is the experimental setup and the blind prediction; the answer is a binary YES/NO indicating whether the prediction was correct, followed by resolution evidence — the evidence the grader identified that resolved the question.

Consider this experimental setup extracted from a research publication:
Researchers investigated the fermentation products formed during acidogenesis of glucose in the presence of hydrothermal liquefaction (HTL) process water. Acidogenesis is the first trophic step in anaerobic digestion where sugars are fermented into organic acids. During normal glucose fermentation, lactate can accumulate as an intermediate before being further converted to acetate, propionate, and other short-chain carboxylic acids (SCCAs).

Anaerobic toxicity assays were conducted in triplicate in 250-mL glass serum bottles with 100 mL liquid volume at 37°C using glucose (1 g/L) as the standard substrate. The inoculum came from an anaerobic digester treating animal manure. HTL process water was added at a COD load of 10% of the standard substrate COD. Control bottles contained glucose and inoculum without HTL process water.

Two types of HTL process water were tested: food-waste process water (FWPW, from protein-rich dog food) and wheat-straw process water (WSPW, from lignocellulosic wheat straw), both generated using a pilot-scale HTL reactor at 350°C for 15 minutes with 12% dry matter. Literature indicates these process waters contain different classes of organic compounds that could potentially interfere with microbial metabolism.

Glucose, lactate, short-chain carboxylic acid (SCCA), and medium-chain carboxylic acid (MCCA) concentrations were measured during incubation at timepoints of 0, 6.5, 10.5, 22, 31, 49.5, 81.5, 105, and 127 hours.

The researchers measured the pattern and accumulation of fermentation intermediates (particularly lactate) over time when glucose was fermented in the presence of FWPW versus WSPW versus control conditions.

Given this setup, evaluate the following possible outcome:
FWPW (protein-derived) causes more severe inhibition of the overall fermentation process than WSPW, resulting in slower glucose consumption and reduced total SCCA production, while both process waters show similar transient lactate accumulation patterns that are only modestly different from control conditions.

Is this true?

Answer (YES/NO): NO